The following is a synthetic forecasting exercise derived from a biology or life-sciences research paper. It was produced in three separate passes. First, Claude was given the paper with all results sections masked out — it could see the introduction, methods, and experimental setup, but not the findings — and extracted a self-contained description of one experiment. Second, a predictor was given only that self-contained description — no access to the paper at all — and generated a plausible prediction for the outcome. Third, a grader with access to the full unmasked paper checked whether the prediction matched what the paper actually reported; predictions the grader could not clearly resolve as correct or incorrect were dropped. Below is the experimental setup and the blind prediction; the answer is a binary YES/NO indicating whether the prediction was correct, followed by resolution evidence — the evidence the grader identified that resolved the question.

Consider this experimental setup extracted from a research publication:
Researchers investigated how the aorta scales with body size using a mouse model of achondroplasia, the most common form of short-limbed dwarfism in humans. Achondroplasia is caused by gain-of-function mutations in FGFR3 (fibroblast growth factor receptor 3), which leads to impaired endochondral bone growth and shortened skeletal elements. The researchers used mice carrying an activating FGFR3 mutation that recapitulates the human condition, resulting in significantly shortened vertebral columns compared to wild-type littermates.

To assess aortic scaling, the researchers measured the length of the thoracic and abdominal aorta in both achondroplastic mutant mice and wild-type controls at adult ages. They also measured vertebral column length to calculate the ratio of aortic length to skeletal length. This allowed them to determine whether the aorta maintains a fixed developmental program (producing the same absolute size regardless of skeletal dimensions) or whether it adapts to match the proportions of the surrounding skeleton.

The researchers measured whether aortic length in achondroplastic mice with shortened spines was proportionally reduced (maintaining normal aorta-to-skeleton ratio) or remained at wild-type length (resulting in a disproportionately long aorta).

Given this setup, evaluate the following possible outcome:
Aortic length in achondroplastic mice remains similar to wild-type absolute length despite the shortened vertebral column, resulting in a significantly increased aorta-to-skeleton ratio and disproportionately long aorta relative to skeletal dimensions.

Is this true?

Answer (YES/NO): NO